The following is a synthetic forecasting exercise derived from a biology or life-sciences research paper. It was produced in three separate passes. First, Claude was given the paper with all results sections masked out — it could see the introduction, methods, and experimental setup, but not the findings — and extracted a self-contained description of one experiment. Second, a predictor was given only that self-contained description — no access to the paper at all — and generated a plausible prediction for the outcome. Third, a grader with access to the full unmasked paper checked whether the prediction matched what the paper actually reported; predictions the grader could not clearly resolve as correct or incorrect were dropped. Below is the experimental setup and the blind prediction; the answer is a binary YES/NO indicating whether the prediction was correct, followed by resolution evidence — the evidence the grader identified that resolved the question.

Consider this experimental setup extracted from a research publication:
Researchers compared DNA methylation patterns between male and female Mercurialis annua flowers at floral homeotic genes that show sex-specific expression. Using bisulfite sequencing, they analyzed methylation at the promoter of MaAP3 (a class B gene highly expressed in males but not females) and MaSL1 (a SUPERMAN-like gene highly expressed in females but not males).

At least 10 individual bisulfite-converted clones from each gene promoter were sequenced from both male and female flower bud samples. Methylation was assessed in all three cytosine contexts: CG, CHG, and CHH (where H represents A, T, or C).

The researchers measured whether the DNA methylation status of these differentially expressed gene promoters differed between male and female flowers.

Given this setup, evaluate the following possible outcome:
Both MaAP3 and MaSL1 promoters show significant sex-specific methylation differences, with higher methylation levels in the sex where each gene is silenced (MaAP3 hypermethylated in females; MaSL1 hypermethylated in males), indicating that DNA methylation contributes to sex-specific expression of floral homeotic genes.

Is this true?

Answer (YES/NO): NO